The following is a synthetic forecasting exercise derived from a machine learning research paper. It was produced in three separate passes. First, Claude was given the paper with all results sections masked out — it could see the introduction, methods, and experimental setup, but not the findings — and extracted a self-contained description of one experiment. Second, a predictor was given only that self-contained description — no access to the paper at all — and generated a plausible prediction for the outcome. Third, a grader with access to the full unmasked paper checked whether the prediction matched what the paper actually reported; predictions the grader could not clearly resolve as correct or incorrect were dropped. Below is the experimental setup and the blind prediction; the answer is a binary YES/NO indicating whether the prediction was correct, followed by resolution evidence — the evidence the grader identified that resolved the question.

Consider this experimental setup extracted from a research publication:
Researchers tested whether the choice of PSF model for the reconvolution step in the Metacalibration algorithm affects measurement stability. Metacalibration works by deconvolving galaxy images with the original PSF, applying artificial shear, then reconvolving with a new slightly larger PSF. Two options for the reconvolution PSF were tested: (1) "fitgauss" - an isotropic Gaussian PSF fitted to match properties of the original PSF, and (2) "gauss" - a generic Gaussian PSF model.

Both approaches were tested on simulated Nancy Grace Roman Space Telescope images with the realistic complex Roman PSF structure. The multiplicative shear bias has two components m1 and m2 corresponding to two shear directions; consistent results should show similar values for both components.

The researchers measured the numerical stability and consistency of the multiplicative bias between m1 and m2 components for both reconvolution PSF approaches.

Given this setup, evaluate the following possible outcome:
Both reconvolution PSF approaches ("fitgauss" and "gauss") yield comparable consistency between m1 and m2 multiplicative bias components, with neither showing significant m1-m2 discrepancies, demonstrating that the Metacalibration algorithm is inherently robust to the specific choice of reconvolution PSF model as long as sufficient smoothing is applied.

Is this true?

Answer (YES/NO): NO